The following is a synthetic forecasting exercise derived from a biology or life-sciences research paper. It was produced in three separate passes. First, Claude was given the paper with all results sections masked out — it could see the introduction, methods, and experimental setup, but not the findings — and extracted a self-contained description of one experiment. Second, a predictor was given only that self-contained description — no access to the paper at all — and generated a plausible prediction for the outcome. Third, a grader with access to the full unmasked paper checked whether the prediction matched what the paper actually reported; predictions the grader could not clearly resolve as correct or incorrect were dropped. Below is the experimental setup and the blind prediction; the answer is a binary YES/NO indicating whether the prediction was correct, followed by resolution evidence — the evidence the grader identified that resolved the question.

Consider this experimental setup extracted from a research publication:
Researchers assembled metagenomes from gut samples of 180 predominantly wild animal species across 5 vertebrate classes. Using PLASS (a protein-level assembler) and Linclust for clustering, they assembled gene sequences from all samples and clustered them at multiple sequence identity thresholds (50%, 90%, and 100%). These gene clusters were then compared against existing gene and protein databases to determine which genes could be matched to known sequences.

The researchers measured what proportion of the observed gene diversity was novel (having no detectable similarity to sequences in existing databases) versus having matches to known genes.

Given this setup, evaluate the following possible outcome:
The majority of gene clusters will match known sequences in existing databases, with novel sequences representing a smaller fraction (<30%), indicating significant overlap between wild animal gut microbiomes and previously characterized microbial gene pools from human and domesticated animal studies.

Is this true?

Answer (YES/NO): NO